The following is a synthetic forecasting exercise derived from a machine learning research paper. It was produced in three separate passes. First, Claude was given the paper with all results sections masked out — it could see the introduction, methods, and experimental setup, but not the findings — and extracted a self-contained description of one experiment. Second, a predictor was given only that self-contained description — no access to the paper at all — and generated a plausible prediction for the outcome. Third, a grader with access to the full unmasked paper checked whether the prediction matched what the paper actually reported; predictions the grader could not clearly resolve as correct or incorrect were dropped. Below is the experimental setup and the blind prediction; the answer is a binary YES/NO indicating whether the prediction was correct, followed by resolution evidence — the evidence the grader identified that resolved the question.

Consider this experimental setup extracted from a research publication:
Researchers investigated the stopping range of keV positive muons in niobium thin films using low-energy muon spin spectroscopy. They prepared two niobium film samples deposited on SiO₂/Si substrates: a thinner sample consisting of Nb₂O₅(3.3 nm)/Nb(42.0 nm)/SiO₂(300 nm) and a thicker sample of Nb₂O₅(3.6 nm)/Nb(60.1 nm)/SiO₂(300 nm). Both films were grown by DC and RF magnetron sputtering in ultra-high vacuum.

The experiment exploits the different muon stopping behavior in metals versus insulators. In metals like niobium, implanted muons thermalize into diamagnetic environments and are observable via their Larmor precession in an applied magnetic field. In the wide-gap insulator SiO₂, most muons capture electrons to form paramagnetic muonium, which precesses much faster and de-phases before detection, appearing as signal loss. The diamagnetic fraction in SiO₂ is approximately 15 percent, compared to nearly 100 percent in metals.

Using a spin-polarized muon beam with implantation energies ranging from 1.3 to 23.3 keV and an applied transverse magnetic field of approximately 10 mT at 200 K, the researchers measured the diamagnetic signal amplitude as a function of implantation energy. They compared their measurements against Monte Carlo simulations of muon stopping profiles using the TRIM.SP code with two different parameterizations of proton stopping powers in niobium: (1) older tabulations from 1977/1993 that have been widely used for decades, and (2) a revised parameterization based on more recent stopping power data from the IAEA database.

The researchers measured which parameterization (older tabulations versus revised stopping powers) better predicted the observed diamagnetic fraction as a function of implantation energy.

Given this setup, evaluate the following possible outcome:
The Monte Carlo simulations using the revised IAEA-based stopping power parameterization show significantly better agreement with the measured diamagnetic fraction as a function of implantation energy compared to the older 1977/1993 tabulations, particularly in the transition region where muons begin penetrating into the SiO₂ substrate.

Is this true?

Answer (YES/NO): YES